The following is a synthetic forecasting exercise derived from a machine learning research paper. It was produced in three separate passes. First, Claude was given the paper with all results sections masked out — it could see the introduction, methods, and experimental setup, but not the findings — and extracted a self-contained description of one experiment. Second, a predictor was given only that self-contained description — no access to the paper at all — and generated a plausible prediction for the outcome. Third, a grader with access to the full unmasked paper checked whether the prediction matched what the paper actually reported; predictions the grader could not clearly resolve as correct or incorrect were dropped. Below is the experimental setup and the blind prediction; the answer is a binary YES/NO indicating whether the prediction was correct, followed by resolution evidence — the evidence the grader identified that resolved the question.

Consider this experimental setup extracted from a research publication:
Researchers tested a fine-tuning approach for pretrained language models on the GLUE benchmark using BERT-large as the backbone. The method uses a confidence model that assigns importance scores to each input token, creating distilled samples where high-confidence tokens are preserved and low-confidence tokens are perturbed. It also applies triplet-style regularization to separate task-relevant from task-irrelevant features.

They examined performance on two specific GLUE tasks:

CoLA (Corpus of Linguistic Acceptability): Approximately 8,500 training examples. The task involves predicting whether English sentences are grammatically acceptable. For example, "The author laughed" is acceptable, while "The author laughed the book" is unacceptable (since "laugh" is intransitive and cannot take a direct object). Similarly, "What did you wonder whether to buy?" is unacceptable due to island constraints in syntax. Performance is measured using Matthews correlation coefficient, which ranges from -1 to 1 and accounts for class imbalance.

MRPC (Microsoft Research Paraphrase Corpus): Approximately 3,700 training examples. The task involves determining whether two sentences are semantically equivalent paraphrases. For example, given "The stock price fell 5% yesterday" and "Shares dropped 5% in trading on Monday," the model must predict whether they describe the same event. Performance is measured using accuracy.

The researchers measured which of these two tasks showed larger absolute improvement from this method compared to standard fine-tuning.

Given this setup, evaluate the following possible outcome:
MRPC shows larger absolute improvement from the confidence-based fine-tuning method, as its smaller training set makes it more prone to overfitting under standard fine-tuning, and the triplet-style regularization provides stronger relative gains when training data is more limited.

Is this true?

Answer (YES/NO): NO